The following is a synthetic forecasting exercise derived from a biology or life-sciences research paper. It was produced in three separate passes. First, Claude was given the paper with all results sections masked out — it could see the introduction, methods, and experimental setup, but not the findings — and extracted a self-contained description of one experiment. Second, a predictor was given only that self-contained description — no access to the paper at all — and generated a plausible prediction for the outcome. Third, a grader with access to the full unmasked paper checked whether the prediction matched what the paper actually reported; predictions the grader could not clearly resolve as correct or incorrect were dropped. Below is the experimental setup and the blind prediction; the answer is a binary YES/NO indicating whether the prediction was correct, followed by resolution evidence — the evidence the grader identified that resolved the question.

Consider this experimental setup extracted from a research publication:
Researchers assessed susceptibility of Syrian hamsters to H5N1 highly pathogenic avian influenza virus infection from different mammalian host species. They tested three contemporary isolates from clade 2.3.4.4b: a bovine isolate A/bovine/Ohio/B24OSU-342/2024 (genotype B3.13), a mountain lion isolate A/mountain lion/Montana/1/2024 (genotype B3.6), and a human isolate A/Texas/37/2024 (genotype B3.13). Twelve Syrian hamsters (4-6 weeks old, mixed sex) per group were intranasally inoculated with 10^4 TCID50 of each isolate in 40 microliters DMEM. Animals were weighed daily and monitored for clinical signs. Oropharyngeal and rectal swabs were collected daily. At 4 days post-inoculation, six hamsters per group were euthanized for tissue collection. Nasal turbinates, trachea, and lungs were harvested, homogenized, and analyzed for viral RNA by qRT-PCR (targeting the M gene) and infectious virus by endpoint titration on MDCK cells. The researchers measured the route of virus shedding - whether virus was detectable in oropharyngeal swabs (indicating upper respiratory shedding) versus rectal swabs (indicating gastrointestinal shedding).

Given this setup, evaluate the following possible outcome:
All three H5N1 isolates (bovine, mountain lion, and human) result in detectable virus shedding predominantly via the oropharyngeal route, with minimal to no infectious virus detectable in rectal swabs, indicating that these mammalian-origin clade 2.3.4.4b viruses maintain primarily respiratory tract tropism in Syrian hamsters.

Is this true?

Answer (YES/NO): YES